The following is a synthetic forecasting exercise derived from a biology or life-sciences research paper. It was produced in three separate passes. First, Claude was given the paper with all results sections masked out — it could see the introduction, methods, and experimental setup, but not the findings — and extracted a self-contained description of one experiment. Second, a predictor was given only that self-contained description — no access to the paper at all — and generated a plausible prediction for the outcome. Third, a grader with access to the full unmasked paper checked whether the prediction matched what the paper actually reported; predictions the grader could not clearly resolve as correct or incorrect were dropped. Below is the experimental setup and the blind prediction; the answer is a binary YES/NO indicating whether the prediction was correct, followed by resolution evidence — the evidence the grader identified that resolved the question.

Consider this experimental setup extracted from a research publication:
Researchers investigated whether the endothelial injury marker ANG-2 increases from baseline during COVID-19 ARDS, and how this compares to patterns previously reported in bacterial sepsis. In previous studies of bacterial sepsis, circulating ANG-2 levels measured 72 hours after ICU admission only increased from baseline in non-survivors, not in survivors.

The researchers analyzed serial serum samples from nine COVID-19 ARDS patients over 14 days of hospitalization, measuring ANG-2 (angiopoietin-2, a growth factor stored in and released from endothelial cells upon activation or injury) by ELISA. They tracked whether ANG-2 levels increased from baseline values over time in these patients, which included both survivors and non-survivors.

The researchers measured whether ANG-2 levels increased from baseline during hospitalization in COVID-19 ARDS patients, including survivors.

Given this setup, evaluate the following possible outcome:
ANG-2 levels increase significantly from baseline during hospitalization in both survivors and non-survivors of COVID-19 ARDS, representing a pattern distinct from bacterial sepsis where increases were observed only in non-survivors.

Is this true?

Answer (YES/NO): YES